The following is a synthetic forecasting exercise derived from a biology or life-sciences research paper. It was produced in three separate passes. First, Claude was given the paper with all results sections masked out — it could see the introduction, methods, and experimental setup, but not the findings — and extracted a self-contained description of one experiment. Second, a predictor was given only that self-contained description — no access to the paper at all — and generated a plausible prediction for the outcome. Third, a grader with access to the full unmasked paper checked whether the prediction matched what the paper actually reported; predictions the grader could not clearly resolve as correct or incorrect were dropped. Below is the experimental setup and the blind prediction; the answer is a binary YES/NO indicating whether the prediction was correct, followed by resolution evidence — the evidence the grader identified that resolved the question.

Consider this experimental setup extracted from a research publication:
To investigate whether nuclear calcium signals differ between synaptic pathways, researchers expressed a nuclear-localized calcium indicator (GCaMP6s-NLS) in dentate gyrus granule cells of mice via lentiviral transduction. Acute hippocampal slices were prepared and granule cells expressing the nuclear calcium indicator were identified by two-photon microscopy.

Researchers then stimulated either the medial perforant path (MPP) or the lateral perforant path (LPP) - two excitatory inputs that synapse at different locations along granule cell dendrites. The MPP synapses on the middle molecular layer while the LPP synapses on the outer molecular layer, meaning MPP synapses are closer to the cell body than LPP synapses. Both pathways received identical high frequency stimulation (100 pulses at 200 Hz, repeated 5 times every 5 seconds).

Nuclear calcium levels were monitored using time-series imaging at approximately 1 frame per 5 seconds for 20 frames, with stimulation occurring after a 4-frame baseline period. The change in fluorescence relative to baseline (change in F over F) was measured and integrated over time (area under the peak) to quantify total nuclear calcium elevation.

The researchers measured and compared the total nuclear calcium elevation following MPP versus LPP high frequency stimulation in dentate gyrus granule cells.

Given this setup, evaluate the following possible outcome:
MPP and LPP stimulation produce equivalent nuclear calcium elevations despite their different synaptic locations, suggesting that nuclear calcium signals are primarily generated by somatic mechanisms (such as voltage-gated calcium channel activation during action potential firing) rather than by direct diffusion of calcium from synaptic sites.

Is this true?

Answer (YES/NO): NO